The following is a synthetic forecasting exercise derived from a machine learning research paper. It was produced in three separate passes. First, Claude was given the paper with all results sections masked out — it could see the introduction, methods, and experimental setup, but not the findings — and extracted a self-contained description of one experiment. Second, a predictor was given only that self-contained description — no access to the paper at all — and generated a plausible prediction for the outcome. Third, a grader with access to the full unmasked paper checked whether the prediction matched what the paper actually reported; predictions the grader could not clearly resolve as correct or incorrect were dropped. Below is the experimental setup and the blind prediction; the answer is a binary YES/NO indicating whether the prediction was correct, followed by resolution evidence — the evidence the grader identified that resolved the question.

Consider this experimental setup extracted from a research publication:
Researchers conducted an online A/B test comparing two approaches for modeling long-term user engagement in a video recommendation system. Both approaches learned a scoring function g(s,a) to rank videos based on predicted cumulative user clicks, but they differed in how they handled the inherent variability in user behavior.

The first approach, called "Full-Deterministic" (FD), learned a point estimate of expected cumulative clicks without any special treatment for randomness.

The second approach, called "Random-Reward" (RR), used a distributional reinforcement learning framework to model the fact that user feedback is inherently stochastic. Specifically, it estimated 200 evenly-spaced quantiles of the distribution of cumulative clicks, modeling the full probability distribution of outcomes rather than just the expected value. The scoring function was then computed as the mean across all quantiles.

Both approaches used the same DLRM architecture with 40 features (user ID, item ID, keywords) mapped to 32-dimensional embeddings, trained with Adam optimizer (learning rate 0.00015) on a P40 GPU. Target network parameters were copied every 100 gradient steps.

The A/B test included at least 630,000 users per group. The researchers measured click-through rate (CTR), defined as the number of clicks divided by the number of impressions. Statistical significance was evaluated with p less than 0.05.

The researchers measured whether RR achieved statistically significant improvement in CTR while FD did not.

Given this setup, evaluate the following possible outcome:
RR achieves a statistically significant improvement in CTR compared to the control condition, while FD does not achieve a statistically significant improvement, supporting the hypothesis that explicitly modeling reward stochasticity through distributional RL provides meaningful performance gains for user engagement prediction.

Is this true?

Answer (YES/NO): YES